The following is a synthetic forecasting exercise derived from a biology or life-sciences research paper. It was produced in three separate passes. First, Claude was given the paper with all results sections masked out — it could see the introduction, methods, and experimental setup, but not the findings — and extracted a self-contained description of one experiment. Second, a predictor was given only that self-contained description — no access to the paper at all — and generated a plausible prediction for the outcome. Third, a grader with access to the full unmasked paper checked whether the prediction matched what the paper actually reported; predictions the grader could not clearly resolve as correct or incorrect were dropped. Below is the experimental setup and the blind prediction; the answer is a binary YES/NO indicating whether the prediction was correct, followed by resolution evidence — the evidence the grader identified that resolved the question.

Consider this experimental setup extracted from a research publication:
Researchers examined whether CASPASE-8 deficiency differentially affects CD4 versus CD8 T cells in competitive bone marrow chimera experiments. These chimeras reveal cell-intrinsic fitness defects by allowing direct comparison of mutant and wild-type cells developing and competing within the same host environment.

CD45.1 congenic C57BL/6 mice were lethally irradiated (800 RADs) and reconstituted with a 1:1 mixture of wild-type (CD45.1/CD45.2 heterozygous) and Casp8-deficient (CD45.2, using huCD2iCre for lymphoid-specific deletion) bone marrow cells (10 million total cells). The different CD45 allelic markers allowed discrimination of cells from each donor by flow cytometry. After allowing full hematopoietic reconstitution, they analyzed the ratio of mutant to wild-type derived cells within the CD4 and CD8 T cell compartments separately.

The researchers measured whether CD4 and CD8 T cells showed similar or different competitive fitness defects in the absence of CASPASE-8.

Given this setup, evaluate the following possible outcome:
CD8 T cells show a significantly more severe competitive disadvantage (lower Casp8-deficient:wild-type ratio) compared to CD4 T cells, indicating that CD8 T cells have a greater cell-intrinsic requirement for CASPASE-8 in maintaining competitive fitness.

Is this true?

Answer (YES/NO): NO